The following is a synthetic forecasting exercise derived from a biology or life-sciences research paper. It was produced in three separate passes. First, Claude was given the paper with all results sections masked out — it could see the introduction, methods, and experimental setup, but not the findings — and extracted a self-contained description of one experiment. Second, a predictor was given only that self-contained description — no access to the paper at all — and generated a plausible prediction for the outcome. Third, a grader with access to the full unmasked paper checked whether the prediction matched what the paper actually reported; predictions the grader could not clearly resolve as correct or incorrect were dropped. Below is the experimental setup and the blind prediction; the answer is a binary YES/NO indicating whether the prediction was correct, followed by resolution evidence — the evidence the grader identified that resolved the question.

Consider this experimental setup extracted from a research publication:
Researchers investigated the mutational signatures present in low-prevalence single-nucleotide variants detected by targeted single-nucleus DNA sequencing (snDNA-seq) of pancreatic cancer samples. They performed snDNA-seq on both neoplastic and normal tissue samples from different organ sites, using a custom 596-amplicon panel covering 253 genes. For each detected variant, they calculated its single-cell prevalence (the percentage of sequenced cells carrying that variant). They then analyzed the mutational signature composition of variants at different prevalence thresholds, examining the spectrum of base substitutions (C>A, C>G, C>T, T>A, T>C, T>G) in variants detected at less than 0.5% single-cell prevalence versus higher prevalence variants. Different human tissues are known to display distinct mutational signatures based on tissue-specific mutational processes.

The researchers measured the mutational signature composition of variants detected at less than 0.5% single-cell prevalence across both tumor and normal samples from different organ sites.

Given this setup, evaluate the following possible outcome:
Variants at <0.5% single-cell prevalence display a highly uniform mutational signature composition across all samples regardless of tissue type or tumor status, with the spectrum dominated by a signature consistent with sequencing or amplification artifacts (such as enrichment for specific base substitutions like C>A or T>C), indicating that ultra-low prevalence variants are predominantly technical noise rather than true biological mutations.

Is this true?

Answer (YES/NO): YES